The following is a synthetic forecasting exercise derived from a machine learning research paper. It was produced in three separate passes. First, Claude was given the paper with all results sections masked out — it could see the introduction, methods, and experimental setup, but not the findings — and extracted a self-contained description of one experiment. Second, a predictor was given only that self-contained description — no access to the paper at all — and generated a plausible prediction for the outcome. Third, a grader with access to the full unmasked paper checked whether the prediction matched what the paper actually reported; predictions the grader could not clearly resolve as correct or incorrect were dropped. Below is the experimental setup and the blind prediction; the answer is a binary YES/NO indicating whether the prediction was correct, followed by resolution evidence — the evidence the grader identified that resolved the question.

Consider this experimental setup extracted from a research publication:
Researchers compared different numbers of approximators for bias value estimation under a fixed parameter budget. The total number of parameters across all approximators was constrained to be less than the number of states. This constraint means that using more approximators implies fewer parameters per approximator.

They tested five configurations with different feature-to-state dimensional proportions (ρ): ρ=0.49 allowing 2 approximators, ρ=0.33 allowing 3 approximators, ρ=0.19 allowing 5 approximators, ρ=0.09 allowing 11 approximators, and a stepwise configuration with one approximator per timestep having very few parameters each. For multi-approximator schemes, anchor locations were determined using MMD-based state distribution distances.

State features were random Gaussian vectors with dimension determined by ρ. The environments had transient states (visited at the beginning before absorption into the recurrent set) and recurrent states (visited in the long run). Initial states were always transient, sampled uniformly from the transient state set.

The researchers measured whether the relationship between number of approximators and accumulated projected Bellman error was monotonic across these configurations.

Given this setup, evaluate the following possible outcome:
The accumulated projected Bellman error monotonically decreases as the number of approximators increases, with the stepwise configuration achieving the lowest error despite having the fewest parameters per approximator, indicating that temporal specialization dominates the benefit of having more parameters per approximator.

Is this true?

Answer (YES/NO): YES